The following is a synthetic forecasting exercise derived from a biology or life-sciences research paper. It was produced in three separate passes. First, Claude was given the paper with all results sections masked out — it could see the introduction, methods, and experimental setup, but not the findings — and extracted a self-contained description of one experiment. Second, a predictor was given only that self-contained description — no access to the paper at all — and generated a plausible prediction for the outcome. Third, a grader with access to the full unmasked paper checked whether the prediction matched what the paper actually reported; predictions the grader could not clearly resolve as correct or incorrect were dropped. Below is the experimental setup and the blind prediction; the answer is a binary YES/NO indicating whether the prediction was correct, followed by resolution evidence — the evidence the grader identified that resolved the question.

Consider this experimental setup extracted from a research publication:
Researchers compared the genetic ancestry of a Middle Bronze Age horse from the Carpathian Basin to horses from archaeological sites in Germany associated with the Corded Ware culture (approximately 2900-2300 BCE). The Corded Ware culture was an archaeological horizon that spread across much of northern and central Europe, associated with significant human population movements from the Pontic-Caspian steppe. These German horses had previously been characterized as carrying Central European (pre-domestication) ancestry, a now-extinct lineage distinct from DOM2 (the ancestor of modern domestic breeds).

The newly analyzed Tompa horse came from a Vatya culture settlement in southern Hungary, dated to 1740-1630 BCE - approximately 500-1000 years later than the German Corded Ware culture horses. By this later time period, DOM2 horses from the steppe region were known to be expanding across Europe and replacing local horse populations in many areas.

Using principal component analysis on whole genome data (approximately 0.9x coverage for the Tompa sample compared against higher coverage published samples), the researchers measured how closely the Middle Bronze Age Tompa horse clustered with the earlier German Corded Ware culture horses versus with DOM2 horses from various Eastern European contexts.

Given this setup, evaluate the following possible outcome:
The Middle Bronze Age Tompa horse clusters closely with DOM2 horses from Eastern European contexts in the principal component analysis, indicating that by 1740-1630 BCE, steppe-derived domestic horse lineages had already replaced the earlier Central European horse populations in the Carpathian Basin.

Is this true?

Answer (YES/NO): NO